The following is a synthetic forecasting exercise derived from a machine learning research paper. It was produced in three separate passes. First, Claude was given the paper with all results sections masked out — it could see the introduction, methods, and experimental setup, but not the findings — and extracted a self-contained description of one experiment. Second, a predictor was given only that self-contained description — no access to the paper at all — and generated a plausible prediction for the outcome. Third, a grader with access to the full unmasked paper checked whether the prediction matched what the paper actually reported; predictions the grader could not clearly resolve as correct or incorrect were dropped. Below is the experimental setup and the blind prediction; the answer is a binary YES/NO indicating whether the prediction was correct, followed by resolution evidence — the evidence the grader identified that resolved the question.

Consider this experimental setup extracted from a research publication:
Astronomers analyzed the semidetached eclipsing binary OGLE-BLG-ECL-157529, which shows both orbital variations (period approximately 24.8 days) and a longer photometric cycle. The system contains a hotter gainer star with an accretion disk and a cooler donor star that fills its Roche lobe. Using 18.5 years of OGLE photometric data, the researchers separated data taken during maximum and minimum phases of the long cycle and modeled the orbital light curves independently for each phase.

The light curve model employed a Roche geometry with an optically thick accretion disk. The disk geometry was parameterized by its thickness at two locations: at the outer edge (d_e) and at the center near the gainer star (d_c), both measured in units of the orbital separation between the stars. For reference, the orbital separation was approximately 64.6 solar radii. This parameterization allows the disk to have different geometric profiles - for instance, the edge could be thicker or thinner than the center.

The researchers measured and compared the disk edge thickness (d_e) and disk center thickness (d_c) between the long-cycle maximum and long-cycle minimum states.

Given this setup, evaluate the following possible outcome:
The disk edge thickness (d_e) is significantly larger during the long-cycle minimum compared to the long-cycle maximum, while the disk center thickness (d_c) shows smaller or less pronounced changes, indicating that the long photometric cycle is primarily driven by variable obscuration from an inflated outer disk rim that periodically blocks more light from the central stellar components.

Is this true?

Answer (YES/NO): NO